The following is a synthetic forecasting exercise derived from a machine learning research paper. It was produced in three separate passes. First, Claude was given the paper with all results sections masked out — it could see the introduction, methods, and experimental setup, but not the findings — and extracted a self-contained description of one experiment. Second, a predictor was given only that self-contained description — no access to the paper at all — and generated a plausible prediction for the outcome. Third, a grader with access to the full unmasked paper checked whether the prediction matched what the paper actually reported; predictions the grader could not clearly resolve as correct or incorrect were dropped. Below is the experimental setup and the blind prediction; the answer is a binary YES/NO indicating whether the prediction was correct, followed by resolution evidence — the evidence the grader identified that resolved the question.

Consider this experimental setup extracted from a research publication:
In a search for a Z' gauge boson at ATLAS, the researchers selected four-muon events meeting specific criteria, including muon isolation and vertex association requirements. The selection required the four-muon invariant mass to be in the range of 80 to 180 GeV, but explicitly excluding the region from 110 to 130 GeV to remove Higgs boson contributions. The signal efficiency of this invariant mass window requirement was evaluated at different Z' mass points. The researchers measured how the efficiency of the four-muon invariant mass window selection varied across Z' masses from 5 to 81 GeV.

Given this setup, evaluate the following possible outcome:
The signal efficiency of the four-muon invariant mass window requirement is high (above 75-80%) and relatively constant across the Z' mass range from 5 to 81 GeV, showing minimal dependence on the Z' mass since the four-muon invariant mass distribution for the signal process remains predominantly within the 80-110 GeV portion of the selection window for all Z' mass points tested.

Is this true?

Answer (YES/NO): NO